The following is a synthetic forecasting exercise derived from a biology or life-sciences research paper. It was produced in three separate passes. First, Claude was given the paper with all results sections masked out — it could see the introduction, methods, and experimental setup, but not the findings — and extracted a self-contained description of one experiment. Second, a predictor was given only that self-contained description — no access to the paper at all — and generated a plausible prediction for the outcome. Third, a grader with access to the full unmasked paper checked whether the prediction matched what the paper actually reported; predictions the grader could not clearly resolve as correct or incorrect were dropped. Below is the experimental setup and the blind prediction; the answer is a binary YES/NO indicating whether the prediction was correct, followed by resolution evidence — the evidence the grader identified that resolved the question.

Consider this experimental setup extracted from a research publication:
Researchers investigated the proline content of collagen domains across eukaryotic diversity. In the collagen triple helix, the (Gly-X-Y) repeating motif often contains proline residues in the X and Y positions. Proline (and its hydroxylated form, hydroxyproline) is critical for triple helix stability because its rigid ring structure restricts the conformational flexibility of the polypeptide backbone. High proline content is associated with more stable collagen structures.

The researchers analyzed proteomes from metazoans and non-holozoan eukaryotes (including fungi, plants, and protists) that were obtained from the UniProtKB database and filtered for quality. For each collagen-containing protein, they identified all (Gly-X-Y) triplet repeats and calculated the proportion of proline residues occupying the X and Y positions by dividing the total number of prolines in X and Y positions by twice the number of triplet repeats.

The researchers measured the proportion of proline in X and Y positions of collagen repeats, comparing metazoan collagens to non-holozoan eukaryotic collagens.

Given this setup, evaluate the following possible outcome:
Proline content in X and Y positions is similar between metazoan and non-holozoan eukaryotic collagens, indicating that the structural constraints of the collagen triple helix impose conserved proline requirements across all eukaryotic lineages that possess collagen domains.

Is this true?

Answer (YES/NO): NO